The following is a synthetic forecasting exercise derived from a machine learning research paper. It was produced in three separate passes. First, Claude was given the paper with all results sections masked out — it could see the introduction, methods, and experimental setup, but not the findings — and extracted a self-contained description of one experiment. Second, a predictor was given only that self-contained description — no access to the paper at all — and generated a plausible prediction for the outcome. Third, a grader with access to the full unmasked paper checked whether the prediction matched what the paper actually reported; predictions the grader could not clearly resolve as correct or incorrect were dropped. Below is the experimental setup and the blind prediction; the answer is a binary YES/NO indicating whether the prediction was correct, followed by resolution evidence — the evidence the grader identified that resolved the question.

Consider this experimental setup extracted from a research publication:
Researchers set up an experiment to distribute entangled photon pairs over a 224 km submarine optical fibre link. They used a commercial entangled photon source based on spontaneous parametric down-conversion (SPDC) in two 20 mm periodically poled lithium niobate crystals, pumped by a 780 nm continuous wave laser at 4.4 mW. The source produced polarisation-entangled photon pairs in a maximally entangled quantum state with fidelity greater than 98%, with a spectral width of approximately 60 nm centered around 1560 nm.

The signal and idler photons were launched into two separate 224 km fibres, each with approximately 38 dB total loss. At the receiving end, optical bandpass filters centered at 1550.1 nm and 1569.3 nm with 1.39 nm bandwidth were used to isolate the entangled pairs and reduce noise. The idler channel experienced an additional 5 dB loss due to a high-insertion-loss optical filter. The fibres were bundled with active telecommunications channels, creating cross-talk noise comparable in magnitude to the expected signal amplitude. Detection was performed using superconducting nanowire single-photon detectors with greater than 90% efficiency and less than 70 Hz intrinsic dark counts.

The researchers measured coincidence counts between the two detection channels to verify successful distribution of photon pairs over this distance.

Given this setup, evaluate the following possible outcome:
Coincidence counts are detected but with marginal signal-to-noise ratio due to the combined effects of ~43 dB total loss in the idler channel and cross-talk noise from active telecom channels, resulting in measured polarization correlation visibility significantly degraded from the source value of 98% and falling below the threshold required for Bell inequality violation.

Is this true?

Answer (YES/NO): NO